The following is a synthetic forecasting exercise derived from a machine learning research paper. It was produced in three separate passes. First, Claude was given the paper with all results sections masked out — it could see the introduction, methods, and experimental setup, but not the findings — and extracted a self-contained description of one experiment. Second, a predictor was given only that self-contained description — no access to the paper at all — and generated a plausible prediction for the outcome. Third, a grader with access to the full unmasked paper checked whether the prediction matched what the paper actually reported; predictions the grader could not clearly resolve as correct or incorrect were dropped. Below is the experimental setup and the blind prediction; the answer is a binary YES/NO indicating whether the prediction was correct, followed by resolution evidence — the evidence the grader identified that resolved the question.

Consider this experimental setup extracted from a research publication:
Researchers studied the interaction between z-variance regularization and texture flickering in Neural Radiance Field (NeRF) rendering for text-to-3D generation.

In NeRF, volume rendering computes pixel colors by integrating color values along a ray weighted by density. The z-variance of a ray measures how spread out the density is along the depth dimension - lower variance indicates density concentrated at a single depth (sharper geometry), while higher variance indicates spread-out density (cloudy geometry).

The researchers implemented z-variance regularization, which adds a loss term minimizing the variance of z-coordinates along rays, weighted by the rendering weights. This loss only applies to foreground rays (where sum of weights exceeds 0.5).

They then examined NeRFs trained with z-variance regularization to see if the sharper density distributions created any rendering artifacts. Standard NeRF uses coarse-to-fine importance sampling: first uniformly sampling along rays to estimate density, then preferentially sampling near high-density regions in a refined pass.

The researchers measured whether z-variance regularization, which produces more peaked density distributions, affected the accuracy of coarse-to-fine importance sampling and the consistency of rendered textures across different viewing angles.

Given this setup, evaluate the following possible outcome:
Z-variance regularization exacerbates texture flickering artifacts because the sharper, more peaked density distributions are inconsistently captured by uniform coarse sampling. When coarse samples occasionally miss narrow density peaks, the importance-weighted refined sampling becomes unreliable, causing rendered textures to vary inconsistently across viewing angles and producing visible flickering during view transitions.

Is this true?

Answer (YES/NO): YES